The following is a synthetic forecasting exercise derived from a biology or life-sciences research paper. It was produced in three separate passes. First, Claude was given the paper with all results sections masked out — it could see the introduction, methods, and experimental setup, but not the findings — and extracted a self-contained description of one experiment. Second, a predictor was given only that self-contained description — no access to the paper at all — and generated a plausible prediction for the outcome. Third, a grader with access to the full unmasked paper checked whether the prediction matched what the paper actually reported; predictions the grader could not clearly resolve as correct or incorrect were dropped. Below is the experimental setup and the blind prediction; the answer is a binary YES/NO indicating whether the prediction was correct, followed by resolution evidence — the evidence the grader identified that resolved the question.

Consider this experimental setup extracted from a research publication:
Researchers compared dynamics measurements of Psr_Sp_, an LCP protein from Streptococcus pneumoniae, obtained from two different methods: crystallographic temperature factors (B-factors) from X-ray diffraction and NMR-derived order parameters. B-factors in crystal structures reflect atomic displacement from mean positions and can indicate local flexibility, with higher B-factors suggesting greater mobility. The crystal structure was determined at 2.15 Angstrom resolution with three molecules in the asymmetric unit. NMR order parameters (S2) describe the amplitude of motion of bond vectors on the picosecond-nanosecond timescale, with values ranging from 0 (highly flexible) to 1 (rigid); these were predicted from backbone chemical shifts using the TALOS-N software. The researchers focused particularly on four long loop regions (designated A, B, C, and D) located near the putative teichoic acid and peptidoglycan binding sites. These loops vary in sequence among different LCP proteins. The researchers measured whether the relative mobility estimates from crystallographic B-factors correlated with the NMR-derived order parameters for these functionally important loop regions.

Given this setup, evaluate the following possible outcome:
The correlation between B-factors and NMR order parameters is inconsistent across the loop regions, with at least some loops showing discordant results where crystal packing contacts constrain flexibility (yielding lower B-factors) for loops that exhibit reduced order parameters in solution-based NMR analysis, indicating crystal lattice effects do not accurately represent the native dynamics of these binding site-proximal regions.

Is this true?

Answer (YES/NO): NO